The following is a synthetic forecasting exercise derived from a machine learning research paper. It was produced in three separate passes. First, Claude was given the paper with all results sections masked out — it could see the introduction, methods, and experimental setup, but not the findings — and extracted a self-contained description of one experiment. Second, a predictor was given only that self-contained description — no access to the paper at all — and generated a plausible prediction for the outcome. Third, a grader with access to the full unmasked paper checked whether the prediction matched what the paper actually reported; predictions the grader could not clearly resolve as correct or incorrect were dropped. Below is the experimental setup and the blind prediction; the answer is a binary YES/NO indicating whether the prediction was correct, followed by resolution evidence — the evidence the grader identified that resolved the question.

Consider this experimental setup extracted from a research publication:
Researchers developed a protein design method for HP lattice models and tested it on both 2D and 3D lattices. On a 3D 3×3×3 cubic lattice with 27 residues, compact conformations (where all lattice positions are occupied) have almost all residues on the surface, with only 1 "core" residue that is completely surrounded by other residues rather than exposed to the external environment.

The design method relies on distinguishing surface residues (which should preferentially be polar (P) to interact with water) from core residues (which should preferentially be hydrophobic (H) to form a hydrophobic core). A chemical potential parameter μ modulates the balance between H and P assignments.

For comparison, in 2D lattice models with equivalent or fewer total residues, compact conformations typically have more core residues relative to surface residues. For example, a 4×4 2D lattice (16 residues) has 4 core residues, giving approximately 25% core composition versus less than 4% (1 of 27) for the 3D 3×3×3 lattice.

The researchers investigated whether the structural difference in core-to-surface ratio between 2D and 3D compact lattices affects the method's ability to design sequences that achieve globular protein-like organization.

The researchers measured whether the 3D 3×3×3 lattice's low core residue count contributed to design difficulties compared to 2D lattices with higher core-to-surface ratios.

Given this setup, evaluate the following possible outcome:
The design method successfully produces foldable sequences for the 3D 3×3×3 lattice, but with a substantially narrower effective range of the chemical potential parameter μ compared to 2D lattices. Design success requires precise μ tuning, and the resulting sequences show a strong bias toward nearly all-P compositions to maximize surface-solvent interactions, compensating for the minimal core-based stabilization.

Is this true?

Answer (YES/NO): NO